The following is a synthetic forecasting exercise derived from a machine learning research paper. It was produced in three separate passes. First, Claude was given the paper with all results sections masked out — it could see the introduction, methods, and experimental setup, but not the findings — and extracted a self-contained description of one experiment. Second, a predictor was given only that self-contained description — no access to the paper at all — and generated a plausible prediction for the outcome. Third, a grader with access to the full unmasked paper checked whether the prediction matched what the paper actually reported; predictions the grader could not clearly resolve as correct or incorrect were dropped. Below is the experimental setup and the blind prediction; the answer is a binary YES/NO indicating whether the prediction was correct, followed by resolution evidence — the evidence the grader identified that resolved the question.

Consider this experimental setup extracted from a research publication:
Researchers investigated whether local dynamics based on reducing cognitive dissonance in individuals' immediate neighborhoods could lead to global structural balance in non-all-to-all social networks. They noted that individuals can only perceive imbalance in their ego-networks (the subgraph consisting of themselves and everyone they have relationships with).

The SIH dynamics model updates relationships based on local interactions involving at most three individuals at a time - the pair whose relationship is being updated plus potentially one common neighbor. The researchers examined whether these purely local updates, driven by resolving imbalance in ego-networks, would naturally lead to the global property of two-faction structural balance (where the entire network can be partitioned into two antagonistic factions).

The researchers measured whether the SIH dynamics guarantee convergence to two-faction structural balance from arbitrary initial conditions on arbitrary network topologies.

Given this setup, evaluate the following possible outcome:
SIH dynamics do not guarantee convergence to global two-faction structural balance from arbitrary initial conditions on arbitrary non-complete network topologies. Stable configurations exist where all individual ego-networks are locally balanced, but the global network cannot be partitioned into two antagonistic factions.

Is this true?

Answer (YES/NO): YES